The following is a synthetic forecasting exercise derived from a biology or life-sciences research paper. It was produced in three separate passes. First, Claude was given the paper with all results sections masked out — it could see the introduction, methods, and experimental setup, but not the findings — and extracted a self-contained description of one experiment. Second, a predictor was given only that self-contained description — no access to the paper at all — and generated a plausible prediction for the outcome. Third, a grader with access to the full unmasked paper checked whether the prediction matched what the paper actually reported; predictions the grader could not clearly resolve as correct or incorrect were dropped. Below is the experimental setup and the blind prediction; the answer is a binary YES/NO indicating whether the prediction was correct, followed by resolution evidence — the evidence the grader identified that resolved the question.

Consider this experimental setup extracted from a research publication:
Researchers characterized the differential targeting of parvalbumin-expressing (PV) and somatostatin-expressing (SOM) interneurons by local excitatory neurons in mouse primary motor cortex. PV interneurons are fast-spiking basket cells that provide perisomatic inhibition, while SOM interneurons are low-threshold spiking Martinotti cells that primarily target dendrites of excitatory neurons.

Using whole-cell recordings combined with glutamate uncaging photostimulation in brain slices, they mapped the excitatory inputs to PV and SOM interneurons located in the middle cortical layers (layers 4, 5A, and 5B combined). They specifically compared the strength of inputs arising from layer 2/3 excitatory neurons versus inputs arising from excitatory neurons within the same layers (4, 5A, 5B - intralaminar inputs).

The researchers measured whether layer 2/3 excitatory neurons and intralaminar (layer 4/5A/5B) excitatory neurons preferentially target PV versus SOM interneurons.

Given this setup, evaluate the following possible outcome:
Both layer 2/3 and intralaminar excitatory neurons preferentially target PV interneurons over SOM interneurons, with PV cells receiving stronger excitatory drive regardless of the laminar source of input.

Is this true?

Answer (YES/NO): NO